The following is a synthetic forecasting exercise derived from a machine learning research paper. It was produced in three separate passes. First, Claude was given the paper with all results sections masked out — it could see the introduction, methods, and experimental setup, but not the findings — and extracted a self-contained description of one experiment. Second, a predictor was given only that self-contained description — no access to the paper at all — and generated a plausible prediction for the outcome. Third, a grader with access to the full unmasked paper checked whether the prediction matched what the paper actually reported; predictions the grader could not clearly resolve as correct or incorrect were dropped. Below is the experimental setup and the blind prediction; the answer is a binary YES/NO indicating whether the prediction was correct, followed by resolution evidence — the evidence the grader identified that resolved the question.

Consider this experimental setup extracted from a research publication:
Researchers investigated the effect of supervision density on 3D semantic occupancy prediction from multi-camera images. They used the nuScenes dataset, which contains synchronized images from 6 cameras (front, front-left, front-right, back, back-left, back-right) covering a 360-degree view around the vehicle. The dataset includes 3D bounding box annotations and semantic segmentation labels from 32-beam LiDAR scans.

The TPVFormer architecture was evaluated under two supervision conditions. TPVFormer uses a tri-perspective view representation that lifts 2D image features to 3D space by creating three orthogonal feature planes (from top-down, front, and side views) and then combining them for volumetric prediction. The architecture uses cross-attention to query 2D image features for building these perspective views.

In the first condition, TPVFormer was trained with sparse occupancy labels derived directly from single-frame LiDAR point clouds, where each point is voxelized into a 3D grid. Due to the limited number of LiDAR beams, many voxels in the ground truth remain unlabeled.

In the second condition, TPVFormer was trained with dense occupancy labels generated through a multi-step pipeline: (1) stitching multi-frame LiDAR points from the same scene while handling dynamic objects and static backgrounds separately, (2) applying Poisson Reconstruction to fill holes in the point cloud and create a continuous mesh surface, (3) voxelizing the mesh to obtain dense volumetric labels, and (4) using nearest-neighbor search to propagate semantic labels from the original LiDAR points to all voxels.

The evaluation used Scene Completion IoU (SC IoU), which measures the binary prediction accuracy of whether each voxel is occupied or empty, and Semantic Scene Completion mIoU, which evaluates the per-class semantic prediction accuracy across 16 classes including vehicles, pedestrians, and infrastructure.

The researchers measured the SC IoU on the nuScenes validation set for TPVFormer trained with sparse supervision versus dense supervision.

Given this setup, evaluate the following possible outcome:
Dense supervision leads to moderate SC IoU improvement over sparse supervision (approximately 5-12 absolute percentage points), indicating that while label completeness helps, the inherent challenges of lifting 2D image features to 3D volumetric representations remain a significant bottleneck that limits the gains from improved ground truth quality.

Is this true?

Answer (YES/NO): NO